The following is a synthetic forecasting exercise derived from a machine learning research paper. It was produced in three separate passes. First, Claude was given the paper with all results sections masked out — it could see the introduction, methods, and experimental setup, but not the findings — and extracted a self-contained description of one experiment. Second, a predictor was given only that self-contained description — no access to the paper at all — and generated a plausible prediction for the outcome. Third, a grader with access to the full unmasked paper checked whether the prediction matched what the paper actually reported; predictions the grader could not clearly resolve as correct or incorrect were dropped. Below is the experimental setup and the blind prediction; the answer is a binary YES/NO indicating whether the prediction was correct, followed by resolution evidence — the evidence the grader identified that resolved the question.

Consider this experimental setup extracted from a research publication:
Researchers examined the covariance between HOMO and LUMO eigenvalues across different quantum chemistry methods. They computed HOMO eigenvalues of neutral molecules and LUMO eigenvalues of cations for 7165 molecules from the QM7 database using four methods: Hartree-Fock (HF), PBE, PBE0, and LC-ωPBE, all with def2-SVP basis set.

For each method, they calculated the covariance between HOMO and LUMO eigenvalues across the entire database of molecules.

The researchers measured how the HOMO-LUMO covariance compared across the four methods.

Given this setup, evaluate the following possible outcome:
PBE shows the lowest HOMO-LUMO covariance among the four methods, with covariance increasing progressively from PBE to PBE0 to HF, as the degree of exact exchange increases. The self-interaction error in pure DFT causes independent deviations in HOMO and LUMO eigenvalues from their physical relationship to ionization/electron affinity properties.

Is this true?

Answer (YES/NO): NO